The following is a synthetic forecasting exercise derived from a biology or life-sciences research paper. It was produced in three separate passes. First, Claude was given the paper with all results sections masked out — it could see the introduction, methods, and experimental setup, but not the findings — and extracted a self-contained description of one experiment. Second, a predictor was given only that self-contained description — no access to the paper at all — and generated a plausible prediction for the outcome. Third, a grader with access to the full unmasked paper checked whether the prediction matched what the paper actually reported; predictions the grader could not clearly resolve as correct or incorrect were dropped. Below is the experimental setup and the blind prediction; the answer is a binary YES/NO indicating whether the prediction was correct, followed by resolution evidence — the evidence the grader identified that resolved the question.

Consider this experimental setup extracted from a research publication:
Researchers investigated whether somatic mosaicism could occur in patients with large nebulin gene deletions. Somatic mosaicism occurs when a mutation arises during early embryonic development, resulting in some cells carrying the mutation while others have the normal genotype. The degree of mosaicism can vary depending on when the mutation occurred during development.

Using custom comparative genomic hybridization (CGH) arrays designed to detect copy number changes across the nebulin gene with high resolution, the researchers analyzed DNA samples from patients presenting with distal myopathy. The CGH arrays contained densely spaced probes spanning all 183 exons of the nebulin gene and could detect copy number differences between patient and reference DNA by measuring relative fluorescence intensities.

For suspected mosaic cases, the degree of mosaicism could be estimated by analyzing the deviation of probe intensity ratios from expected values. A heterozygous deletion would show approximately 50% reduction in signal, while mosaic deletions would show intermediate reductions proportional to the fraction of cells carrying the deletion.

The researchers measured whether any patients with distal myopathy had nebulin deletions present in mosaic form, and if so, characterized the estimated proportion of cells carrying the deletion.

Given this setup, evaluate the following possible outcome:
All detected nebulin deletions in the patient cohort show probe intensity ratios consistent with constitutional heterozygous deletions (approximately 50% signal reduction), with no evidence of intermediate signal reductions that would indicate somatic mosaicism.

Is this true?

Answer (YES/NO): NO